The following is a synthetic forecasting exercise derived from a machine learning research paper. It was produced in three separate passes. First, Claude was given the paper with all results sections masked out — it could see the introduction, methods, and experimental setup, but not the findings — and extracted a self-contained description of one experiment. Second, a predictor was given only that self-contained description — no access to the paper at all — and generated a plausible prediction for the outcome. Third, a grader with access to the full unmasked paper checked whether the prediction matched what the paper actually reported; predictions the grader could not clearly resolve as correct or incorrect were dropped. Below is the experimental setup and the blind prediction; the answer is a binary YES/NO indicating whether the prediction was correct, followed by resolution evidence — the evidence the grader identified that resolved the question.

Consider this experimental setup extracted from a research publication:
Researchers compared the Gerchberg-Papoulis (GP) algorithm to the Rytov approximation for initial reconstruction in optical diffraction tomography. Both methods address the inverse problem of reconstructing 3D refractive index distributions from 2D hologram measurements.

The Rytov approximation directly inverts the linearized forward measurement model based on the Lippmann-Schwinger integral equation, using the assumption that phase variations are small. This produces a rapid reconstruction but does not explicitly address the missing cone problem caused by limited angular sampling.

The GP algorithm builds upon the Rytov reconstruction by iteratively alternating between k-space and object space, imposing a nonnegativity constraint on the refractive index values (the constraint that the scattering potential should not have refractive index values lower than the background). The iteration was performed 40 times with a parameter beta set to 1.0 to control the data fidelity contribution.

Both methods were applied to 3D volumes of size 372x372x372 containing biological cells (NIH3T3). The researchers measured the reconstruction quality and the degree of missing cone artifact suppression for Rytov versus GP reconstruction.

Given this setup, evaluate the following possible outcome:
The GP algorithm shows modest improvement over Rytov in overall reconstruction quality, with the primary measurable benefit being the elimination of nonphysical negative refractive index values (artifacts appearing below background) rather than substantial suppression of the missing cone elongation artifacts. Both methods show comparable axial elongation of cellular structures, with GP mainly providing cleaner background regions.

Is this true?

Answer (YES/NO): NO